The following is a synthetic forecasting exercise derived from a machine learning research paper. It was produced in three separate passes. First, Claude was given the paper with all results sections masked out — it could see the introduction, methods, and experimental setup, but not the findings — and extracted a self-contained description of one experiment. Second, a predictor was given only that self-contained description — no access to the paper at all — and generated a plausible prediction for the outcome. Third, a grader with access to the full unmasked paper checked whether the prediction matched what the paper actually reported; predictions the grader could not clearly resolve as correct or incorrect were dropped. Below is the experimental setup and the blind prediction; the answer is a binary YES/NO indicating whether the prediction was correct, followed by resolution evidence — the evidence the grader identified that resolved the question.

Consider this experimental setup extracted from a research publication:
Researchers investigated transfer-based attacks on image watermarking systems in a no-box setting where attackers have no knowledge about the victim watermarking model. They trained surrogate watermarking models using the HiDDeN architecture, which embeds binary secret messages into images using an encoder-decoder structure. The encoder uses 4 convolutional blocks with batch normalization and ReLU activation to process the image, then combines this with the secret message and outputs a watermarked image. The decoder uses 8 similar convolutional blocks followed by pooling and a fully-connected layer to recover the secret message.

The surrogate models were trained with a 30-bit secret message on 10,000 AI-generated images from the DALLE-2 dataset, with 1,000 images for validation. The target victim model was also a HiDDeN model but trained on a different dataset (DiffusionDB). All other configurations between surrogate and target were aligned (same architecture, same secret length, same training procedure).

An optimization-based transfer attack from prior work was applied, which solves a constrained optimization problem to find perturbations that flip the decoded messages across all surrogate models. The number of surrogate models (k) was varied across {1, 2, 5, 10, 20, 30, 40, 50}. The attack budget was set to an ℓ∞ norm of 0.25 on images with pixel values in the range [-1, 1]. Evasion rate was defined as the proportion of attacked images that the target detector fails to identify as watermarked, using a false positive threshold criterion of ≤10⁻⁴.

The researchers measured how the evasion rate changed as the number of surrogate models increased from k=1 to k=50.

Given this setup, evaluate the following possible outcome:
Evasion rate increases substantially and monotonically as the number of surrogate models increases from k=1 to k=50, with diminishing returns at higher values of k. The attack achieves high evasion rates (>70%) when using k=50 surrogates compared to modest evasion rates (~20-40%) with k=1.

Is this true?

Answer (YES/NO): NO